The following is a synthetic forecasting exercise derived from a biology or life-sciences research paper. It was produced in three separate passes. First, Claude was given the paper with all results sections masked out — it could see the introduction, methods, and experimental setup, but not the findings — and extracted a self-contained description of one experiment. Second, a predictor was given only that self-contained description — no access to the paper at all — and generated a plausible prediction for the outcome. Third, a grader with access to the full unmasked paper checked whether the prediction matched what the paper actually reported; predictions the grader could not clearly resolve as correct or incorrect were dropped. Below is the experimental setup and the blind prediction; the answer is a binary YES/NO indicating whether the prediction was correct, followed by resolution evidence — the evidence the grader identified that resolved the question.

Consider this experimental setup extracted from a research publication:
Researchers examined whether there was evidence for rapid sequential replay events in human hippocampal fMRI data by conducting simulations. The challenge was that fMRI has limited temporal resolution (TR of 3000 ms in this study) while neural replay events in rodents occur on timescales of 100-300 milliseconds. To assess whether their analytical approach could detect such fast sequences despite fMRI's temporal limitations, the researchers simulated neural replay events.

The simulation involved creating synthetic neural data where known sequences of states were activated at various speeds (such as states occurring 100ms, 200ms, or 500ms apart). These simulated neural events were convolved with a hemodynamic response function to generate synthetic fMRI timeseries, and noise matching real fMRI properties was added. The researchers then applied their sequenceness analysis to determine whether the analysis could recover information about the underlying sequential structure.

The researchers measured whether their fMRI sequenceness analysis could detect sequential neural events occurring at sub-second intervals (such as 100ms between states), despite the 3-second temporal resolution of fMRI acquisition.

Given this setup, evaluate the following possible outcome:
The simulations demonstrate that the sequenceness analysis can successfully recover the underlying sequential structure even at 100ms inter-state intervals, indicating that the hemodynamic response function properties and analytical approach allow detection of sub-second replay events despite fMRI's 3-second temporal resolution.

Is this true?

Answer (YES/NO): YES